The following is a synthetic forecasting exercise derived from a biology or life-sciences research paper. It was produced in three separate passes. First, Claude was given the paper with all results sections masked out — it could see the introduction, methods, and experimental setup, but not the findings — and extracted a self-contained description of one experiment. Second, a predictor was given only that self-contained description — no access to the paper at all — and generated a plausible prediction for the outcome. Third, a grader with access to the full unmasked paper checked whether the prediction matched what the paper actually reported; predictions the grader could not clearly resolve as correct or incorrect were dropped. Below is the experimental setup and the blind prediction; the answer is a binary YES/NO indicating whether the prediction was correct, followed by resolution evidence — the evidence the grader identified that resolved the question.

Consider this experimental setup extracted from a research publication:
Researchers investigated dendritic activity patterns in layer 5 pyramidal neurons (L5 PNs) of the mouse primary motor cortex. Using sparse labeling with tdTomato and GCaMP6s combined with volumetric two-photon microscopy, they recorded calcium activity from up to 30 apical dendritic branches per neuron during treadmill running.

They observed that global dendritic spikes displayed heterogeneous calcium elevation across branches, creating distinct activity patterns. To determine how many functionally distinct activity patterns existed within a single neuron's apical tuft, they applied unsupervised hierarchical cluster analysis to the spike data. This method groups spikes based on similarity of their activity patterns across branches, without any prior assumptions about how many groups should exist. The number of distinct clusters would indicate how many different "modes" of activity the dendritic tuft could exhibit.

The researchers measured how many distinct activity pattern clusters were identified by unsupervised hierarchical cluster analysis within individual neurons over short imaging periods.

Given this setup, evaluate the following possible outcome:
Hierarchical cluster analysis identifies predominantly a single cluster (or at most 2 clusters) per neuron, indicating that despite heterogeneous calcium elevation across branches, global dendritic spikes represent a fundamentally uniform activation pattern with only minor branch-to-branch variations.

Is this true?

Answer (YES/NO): NO